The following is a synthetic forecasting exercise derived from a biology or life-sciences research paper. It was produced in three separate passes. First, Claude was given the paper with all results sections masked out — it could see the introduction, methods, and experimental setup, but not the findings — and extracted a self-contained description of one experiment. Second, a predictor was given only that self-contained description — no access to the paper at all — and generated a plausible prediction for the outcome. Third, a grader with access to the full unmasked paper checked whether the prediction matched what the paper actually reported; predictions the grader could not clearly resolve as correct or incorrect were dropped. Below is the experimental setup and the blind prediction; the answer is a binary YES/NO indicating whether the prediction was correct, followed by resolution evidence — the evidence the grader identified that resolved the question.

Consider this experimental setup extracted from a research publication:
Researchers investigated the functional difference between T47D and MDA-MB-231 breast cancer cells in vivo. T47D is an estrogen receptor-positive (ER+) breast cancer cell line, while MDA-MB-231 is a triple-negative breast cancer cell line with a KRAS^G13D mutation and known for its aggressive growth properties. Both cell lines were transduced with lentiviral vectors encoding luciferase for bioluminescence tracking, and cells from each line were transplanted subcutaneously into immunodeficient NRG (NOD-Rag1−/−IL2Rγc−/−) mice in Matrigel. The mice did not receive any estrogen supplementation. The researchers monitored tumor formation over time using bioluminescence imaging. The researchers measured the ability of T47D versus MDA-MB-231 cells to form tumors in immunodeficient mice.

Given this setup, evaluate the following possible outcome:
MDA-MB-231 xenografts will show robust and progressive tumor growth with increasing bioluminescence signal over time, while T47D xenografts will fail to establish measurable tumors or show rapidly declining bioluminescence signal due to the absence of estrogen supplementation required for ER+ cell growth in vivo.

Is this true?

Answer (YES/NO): NO